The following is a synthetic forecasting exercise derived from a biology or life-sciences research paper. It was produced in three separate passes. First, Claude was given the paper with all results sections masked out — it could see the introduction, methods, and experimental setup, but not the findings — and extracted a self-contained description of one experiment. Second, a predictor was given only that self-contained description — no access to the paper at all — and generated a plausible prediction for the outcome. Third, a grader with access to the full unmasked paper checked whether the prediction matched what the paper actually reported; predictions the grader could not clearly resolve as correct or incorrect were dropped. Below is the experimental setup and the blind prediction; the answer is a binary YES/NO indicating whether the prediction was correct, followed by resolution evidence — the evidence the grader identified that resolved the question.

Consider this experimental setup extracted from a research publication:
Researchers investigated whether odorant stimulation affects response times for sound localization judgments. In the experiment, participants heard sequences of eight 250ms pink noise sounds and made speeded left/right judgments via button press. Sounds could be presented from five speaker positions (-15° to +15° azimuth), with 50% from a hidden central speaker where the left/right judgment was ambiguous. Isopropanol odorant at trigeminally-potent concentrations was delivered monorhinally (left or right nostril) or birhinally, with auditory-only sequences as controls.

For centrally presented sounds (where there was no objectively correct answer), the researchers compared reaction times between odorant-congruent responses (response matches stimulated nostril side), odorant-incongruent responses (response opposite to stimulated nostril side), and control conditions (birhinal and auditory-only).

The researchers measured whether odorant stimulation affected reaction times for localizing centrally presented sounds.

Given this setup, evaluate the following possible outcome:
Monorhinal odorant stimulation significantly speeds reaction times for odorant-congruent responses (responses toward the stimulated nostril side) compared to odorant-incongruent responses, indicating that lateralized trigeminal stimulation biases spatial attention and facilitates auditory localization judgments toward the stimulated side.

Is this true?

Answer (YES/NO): NO